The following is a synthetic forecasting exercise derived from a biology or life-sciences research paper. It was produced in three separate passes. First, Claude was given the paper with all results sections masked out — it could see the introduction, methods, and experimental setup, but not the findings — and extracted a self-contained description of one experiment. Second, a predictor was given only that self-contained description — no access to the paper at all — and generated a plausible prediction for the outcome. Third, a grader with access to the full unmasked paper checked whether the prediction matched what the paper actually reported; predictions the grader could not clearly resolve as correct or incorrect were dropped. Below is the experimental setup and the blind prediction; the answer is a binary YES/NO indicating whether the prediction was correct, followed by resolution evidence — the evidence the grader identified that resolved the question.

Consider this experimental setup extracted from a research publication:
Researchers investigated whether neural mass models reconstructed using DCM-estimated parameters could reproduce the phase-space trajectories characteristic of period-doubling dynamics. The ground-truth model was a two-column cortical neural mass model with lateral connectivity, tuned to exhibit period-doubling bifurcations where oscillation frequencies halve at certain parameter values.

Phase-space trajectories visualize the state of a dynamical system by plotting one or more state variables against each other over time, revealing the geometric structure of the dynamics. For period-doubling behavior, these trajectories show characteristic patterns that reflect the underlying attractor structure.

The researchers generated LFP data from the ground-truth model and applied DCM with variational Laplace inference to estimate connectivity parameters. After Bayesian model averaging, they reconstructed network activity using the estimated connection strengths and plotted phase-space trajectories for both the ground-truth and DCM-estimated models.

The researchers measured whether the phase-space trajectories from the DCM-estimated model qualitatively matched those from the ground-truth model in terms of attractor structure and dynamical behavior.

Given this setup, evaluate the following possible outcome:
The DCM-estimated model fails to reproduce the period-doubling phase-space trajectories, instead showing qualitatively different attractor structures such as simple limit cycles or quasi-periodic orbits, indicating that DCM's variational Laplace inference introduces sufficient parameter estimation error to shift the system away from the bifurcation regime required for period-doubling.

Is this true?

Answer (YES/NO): YES